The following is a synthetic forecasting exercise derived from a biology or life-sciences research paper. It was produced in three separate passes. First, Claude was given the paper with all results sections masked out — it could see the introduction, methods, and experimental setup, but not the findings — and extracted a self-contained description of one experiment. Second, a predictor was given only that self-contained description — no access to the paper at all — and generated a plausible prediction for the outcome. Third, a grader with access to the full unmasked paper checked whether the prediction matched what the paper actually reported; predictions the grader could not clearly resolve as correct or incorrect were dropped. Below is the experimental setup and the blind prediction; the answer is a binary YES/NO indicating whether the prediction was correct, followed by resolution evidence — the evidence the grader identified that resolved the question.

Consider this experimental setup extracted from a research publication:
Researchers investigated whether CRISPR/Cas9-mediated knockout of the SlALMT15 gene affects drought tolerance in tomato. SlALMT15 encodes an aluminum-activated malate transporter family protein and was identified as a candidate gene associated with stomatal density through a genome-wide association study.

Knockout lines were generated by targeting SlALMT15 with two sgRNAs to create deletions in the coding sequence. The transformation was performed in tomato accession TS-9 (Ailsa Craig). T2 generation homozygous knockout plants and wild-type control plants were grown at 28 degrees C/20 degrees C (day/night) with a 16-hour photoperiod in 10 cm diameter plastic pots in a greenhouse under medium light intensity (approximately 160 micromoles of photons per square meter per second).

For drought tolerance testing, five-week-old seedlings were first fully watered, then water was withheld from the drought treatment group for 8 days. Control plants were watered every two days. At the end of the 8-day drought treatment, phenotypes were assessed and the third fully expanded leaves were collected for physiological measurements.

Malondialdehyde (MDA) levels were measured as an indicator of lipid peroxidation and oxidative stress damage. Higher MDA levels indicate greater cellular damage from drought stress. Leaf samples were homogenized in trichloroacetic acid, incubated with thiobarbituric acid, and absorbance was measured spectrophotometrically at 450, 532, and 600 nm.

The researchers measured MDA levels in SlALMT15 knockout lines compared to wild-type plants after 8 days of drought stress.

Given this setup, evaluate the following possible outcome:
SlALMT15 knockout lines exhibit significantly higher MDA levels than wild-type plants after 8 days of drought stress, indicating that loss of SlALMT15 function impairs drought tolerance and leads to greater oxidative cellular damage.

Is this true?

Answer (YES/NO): NO